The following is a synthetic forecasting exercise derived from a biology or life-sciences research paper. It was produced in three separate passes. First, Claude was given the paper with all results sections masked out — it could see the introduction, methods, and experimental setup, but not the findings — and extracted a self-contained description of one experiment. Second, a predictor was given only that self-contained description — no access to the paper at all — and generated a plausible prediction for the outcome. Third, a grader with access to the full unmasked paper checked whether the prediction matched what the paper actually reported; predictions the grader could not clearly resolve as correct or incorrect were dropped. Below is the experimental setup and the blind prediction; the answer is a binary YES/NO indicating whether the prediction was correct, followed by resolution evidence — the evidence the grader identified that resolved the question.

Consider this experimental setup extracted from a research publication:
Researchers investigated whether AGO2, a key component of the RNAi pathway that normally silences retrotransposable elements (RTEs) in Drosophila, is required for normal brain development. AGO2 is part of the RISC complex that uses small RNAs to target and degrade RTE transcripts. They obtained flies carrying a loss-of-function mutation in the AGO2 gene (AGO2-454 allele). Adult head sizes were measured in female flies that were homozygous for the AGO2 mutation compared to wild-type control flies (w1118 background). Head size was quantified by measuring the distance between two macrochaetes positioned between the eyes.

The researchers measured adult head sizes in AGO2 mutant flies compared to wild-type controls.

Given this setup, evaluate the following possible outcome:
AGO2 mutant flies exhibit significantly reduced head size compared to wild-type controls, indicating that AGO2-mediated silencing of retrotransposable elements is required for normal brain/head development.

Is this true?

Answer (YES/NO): YES